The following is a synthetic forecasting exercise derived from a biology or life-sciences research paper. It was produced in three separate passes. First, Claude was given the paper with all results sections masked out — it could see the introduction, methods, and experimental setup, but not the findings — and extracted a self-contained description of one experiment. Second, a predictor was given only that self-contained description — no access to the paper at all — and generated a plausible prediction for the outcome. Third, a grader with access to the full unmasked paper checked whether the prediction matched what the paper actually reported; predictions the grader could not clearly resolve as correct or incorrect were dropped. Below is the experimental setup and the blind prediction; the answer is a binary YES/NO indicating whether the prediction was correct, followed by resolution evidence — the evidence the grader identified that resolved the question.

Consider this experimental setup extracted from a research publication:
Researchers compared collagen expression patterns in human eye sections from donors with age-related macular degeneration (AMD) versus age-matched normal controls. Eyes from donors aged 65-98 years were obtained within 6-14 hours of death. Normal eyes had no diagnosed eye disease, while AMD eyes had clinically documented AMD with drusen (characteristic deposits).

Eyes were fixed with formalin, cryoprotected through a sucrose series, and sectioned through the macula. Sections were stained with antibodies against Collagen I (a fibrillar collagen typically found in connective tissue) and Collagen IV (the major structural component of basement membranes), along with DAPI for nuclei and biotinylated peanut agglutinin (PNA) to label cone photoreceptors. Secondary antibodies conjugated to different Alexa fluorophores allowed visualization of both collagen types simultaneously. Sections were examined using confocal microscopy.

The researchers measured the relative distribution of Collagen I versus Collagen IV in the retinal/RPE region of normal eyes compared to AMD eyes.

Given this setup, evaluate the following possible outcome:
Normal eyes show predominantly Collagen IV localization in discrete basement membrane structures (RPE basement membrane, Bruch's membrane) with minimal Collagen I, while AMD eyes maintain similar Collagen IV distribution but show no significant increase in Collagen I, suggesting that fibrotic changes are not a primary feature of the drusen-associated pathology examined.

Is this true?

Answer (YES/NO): NO